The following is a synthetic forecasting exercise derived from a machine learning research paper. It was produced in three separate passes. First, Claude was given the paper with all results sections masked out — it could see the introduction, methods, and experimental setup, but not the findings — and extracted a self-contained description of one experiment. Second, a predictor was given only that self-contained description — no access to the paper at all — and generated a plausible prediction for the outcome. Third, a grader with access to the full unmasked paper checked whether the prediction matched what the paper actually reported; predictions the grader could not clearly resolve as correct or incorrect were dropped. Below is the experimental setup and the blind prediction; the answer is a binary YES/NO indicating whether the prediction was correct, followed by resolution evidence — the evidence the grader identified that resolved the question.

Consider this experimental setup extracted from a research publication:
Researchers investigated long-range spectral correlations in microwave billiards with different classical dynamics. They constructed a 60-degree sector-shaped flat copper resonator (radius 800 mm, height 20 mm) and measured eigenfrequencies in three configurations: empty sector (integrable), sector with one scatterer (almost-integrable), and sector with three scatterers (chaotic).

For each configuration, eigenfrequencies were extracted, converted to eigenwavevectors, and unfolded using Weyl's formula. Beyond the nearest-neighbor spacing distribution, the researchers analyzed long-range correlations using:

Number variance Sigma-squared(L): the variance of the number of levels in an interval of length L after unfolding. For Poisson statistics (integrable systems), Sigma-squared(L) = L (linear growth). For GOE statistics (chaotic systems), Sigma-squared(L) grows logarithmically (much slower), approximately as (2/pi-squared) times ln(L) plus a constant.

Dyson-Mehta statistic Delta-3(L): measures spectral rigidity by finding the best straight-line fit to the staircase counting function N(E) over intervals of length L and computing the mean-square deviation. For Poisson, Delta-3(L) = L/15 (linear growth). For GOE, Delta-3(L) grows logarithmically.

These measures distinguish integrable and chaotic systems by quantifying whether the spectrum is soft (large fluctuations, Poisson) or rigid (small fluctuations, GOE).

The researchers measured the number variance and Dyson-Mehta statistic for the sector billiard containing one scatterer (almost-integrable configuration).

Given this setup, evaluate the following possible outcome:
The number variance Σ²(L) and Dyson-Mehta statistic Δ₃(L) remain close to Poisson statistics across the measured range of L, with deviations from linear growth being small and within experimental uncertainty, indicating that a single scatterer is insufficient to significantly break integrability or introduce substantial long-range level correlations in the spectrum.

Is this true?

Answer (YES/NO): NO